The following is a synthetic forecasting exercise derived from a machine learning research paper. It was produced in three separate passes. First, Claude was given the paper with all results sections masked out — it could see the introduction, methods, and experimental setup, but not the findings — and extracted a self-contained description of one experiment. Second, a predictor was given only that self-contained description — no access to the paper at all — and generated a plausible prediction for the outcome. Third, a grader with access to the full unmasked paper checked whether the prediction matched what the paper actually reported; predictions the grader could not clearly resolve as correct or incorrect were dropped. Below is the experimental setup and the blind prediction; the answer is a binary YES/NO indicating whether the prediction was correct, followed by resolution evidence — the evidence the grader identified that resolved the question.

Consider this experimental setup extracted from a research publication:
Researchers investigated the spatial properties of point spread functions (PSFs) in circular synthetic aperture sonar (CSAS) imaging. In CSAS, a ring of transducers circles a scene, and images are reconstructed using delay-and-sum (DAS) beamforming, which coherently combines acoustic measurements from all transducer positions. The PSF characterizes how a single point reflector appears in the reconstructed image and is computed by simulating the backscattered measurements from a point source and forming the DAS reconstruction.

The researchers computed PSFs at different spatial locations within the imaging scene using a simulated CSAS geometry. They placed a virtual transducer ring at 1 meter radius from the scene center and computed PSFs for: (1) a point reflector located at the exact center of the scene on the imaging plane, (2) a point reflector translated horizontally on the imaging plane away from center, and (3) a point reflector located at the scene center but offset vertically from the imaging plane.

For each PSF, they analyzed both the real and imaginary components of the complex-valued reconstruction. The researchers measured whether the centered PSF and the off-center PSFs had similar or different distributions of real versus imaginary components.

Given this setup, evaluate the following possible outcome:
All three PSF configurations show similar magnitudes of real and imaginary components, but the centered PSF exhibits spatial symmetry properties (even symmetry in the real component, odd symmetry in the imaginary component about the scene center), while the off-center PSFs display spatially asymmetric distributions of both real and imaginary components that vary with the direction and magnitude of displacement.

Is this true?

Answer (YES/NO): NO